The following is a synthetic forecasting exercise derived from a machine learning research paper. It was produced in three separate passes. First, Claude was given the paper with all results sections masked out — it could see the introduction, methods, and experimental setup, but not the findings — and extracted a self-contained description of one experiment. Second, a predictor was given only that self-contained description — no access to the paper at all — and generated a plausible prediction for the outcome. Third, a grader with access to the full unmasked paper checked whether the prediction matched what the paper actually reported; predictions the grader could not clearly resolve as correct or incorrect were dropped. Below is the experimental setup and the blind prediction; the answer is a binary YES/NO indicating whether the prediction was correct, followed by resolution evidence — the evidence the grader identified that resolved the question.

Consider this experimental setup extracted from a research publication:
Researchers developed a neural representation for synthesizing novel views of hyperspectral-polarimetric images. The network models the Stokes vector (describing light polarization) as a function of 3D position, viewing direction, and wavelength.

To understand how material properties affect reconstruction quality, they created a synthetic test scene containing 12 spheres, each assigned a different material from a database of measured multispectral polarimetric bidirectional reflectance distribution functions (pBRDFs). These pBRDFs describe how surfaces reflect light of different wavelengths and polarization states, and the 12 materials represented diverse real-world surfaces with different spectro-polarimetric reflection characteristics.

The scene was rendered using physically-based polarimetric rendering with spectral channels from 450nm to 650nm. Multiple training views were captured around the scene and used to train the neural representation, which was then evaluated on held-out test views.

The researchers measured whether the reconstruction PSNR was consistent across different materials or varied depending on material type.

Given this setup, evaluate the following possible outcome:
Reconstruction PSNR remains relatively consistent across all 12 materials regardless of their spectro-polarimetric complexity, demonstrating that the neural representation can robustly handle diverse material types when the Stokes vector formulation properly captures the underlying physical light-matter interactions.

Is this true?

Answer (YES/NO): NO